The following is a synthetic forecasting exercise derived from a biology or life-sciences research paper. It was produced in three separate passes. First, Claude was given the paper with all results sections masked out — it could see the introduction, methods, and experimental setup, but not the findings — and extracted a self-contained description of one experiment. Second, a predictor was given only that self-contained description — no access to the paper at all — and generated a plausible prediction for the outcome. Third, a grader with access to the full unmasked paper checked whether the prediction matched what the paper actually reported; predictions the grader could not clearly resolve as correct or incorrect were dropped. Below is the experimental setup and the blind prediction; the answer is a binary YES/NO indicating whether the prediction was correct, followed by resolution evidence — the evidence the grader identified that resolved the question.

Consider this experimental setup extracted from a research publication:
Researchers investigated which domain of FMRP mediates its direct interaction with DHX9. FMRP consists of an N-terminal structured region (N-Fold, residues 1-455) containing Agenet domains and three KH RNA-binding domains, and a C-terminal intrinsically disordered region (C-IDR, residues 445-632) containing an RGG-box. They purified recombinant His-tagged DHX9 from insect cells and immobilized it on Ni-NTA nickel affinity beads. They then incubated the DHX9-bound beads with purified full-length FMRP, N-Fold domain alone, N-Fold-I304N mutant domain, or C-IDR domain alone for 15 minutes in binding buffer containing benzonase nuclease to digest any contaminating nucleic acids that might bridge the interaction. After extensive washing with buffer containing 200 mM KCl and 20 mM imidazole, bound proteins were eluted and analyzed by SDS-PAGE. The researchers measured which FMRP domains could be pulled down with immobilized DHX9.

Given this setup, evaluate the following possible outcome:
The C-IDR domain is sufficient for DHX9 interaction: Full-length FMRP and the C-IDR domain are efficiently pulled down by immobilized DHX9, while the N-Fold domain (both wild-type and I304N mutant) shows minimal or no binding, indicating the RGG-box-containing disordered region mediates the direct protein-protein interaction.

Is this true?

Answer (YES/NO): NO